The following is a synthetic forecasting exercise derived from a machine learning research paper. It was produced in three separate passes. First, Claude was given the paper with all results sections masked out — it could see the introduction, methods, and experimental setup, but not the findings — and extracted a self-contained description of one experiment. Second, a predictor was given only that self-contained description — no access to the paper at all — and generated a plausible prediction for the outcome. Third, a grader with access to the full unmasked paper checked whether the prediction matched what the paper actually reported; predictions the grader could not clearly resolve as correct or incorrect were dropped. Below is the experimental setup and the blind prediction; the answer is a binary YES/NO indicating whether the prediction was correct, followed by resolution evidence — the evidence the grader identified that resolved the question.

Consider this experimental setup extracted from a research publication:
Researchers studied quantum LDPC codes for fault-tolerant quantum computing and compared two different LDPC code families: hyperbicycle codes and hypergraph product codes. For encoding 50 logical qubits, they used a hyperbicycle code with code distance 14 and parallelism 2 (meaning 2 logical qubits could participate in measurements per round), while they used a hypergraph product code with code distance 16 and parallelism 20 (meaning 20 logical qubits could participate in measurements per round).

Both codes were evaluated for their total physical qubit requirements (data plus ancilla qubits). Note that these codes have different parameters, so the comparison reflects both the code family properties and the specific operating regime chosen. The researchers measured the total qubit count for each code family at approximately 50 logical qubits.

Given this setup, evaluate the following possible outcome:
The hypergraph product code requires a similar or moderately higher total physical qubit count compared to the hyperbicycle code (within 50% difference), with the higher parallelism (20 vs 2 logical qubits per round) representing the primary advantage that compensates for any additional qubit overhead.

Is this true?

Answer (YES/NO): NO